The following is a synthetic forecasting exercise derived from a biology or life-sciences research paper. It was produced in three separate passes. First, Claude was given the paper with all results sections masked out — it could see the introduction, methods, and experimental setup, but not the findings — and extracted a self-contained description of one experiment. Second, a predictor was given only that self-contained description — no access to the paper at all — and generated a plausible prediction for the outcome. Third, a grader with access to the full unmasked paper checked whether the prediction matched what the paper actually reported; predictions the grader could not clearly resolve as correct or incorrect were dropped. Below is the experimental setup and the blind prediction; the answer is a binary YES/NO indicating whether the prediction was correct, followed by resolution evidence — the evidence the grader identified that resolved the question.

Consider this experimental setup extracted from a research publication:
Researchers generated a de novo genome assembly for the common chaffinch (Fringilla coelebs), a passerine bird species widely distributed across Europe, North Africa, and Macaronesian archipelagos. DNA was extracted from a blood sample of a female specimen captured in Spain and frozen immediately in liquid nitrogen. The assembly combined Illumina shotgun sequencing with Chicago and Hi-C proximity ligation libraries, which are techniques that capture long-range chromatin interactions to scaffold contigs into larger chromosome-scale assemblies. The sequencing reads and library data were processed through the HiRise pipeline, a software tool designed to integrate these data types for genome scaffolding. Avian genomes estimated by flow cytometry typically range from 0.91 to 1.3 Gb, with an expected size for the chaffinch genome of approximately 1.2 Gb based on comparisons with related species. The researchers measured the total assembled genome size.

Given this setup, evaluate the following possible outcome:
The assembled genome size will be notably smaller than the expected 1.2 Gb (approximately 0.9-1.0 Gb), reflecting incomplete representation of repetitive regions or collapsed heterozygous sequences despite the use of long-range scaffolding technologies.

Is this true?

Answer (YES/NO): YES